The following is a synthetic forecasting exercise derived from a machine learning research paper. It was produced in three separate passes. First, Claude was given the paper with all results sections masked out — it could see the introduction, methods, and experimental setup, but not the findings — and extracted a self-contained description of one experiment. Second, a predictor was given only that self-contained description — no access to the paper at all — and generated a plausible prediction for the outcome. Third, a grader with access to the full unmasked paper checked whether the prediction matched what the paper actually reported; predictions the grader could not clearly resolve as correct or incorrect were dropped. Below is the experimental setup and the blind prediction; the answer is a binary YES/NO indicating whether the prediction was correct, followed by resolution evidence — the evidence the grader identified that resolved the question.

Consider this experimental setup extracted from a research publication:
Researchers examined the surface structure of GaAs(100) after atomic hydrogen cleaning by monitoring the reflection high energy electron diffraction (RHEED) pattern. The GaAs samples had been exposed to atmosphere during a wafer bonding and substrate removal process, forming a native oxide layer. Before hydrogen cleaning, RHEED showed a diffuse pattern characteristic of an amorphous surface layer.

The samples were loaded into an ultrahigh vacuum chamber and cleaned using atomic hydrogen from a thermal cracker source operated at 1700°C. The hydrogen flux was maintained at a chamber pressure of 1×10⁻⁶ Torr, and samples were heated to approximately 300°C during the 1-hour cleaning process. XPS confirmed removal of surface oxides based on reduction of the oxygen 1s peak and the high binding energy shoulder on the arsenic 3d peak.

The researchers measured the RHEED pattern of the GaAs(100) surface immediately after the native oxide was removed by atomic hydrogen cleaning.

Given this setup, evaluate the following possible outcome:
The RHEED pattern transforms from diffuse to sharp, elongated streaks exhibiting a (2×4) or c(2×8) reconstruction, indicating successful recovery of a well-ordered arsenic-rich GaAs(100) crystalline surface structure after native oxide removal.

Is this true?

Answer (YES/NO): NO